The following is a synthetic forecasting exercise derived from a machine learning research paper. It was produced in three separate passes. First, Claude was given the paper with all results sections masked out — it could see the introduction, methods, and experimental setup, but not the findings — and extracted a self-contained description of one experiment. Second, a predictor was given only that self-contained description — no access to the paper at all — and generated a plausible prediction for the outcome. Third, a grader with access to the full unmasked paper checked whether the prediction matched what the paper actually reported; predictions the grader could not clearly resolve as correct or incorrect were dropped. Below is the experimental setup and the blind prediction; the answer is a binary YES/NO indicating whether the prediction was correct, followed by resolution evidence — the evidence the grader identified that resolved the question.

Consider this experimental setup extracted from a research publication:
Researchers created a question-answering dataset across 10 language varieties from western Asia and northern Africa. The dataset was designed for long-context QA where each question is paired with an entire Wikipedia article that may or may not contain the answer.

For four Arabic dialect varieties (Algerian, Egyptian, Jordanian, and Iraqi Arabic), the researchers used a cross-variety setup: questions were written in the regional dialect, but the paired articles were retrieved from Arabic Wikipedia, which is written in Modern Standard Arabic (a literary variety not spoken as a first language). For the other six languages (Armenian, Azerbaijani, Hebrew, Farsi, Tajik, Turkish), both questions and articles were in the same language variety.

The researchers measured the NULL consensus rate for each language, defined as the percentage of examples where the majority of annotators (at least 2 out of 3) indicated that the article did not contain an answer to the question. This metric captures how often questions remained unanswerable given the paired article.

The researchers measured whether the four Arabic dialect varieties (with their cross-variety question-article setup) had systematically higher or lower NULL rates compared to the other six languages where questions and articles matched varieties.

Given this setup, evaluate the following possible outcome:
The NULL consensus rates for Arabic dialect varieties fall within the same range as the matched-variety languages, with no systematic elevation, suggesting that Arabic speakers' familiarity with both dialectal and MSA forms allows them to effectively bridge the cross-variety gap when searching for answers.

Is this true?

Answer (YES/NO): YES